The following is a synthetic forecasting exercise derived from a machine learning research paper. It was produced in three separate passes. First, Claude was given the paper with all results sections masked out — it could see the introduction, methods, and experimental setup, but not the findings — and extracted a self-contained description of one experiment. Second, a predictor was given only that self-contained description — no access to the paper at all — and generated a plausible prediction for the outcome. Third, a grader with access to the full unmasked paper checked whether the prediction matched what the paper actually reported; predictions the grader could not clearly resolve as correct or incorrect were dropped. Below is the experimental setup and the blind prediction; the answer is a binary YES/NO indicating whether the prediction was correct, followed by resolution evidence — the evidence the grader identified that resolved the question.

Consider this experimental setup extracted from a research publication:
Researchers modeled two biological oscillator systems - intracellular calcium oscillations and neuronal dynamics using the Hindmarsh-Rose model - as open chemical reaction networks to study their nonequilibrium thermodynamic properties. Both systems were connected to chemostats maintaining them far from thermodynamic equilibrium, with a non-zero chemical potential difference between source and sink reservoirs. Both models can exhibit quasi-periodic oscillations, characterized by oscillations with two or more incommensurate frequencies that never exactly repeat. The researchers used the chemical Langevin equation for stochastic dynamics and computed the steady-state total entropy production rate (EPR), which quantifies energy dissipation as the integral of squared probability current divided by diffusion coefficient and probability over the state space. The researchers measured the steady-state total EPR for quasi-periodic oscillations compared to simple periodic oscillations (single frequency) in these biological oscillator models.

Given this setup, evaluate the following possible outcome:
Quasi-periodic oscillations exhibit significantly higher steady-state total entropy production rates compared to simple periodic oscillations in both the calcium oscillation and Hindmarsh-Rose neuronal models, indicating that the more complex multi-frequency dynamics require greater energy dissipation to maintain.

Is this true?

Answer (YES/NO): NO